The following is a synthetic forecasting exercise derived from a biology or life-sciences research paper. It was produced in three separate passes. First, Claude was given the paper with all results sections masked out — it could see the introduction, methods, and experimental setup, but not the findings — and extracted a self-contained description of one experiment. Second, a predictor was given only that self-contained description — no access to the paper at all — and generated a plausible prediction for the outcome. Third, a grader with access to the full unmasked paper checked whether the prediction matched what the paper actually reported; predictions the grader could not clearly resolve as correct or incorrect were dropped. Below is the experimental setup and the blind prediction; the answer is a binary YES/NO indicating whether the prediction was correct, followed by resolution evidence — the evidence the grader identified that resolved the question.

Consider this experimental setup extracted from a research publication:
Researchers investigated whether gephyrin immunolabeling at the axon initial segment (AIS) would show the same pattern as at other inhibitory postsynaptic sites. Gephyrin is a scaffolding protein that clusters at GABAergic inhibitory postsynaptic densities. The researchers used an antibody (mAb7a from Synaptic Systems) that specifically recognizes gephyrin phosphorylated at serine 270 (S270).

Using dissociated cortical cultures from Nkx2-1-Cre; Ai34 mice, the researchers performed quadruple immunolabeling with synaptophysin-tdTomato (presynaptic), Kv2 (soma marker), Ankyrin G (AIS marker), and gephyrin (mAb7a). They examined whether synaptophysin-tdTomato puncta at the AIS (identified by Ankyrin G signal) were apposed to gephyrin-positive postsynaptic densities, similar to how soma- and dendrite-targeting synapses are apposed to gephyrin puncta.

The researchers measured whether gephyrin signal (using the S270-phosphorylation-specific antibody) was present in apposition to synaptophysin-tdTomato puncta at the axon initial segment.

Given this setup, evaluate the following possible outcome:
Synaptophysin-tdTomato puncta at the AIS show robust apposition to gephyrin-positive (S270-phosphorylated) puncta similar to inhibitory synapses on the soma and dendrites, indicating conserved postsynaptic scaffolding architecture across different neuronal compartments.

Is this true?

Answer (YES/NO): NO